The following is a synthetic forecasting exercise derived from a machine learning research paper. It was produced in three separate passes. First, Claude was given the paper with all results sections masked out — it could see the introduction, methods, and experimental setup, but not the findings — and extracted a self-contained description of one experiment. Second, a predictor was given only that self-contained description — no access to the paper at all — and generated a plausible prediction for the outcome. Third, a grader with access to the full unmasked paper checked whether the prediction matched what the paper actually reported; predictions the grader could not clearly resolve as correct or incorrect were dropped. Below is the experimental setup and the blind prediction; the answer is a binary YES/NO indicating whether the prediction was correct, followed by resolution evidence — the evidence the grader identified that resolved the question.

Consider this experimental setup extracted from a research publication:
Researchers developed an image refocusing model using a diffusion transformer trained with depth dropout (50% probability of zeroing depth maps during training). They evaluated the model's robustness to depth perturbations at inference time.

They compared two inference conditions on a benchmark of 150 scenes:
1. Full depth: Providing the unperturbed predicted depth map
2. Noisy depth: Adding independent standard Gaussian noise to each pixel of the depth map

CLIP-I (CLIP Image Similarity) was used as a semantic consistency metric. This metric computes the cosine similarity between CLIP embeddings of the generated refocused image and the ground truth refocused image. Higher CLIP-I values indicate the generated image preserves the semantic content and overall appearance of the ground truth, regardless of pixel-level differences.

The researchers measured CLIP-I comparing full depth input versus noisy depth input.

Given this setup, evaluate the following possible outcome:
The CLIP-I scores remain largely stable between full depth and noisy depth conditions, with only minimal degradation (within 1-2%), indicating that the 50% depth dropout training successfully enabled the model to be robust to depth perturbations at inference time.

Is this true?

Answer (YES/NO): YES